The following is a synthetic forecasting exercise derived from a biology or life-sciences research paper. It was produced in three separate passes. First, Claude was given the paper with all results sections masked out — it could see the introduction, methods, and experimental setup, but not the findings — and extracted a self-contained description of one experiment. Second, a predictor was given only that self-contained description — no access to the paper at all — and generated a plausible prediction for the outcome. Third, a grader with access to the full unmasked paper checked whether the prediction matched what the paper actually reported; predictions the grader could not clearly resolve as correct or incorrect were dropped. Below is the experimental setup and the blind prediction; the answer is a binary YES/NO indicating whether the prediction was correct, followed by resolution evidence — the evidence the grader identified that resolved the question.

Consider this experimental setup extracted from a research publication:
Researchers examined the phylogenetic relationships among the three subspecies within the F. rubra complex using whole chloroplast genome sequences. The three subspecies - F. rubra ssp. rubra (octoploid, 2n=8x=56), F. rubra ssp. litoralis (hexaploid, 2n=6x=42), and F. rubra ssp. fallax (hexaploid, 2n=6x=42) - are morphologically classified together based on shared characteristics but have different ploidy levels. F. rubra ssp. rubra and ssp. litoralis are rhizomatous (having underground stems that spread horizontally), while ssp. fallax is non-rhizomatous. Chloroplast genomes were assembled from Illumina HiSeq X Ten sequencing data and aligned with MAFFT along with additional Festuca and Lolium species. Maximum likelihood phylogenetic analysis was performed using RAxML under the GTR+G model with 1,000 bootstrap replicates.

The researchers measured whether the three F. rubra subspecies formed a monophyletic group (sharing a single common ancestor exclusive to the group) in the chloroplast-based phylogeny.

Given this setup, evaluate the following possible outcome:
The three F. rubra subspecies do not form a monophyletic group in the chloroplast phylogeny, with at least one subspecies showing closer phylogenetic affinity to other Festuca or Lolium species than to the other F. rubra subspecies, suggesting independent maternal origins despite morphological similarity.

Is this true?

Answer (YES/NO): NO